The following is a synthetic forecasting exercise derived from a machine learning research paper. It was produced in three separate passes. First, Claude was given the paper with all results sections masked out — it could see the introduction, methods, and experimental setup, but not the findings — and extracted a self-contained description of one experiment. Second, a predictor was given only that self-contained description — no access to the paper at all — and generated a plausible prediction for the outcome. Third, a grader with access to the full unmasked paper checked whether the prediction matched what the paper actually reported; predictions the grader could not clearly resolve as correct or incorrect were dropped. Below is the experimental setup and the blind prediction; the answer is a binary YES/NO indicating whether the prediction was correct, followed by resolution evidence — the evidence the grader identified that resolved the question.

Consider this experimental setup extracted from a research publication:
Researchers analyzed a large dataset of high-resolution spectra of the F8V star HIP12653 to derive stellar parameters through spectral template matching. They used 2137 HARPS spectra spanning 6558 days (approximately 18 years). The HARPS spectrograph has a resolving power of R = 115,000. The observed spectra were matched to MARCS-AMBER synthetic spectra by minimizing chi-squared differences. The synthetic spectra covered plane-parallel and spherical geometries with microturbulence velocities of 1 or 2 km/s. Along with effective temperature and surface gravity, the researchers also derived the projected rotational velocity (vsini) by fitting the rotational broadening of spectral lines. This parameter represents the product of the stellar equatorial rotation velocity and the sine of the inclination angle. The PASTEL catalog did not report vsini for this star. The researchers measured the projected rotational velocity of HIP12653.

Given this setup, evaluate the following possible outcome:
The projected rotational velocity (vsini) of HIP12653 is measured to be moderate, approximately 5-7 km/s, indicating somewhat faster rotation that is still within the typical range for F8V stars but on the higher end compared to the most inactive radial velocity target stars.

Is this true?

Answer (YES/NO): YES